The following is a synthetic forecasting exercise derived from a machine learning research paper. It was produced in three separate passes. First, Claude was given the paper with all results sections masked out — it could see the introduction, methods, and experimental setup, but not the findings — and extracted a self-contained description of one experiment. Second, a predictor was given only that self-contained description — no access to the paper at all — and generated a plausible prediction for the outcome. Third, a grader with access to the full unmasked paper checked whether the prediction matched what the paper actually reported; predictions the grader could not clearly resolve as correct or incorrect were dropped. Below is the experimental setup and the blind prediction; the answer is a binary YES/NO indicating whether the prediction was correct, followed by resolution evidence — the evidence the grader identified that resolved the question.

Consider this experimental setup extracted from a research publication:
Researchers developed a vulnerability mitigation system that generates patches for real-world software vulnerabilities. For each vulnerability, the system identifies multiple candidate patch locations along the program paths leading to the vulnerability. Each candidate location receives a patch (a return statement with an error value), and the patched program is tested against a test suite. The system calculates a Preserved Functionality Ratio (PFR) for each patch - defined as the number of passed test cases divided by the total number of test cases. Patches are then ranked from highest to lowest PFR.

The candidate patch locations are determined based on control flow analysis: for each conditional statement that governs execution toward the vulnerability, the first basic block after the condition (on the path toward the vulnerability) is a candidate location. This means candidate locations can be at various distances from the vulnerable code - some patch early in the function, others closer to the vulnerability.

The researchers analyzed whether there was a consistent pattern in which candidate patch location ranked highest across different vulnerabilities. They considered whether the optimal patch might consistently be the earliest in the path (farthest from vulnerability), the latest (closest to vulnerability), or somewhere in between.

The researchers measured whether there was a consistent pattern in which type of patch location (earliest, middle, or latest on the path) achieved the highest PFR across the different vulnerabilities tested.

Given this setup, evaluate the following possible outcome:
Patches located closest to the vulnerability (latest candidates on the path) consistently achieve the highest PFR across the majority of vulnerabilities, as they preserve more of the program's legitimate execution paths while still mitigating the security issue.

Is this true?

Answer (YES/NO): NO